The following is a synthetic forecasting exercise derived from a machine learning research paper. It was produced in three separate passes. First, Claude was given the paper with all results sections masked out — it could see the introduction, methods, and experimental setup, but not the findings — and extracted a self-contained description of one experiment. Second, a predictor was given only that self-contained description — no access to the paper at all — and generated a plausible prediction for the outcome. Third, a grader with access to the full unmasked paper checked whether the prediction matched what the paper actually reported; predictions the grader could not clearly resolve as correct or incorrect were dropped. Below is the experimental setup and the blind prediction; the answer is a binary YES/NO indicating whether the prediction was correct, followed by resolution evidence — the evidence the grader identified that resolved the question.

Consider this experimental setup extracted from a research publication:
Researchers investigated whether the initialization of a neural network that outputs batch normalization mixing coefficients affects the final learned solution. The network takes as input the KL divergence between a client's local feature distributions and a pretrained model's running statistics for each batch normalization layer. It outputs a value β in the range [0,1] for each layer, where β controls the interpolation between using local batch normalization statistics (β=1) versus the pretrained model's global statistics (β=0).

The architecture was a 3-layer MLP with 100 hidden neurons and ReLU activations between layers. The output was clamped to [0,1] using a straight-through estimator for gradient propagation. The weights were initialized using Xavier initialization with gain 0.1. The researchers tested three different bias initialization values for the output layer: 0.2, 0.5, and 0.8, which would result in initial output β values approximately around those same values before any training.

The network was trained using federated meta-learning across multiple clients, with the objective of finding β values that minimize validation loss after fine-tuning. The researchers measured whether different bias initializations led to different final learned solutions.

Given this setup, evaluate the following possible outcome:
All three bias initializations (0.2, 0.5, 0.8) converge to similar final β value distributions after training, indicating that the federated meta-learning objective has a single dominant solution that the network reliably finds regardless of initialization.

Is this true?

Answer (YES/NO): YES